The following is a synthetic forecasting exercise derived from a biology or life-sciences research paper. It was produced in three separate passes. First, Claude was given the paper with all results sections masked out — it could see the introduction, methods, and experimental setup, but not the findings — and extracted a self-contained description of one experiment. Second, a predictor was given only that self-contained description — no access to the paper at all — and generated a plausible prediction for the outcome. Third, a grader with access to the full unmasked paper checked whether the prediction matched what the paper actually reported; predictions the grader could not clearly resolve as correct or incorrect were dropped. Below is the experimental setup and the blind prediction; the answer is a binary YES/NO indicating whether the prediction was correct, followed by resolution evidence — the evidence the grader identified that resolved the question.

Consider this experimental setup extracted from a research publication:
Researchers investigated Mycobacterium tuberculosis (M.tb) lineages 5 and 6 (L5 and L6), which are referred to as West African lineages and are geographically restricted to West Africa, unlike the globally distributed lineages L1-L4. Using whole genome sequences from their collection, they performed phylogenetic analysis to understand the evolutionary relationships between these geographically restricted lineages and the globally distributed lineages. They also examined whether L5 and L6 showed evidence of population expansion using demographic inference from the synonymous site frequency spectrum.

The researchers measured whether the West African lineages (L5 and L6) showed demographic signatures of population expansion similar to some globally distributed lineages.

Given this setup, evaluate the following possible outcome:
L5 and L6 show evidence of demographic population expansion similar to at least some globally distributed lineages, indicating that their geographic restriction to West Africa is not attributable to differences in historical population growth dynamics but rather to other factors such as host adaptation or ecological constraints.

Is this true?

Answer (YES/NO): YES